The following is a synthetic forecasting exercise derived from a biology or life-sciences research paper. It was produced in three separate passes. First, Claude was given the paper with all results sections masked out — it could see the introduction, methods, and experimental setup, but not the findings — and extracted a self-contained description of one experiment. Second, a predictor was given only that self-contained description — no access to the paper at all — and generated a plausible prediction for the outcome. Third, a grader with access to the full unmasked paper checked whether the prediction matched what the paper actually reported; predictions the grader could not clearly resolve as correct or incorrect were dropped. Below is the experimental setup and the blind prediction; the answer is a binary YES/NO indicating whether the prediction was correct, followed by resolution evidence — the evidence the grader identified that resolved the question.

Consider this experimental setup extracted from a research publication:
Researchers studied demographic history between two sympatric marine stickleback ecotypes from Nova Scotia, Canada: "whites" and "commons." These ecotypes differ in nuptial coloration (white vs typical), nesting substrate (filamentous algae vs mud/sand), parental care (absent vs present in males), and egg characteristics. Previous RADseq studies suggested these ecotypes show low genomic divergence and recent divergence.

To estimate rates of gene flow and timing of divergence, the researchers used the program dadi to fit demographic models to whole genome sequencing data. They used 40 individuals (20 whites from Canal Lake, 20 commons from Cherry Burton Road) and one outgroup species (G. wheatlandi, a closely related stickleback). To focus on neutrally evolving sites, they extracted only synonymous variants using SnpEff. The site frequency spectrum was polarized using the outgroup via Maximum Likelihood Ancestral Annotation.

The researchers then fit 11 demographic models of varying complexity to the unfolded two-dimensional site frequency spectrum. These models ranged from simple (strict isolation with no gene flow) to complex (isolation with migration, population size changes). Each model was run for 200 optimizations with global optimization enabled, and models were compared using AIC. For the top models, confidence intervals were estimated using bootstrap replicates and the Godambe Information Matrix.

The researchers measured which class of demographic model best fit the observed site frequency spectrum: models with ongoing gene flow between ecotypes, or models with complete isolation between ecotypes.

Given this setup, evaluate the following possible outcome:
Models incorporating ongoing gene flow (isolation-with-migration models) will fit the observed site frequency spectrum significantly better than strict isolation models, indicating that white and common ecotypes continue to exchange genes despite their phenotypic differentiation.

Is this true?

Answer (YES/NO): NO